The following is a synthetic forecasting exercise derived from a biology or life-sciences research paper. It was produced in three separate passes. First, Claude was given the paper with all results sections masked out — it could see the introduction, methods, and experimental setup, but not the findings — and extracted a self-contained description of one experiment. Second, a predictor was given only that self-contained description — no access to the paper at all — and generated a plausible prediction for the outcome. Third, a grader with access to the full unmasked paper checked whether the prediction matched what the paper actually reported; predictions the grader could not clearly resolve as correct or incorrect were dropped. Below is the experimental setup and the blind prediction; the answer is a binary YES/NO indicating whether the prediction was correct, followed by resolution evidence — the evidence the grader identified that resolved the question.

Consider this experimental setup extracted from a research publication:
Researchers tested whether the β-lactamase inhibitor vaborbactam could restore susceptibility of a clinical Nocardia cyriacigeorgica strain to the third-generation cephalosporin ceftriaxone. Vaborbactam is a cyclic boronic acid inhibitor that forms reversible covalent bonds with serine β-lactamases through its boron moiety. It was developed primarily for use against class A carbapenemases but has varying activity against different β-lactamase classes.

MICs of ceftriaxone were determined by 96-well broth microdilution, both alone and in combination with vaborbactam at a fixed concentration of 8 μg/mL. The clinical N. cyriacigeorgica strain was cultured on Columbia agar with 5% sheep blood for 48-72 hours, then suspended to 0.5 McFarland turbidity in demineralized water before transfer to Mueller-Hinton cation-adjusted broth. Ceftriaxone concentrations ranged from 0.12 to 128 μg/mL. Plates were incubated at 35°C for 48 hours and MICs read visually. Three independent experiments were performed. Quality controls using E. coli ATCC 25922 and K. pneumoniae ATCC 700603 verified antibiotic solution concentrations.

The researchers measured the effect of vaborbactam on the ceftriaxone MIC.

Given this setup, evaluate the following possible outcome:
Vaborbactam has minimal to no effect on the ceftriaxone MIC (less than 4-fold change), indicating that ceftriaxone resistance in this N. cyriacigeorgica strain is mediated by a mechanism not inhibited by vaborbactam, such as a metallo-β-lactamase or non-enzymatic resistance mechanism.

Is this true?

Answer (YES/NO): YES